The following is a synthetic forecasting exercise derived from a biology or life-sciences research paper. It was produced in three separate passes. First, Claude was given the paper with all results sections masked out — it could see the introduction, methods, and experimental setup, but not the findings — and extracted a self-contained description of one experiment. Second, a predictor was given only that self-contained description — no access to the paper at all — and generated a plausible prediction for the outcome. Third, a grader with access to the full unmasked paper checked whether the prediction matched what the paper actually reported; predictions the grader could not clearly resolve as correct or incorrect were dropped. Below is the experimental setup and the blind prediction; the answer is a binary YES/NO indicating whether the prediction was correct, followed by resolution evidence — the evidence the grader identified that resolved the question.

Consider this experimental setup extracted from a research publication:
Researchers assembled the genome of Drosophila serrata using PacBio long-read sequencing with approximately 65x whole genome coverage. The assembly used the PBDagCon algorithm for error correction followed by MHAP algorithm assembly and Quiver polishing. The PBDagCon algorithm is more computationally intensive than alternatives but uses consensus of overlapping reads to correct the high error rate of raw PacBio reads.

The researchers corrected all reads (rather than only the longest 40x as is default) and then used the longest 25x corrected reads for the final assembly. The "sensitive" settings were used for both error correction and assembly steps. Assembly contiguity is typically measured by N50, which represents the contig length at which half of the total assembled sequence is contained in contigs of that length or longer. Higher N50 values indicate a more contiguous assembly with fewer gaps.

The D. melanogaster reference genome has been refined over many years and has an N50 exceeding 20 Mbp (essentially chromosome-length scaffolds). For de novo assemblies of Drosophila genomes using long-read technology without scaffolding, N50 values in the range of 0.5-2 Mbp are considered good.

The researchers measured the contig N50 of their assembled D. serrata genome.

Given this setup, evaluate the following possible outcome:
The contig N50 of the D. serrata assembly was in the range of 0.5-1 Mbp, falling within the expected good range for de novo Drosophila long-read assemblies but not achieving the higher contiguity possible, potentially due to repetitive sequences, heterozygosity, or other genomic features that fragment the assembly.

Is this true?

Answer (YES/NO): YES